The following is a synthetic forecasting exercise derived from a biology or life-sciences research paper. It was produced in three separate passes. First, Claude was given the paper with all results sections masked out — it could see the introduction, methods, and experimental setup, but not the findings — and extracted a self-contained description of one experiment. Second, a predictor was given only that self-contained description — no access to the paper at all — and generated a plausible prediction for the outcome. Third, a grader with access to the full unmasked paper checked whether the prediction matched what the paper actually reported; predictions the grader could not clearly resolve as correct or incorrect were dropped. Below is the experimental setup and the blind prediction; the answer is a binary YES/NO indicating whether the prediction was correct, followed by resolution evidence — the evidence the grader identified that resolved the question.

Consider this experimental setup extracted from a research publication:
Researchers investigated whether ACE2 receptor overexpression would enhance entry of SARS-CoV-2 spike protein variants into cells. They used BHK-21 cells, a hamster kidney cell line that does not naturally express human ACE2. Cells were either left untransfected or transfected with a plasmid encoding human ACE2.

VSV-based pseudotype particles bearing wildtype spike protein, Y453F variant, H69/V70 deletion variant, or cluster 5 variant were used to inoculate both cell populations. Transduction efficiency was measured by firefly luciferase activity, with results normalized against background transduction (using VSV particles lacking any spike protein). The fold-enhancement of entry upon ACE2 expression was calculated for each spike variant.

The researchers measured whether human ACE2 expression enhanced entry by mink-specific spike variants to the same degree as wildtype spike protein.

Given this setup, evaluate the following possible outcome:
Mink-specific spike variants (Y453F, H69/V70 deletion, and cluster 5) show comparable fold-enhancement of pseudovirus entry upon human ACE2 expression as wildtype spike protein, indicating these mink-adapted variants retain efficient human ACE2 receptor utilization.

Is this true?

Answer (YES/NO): YES